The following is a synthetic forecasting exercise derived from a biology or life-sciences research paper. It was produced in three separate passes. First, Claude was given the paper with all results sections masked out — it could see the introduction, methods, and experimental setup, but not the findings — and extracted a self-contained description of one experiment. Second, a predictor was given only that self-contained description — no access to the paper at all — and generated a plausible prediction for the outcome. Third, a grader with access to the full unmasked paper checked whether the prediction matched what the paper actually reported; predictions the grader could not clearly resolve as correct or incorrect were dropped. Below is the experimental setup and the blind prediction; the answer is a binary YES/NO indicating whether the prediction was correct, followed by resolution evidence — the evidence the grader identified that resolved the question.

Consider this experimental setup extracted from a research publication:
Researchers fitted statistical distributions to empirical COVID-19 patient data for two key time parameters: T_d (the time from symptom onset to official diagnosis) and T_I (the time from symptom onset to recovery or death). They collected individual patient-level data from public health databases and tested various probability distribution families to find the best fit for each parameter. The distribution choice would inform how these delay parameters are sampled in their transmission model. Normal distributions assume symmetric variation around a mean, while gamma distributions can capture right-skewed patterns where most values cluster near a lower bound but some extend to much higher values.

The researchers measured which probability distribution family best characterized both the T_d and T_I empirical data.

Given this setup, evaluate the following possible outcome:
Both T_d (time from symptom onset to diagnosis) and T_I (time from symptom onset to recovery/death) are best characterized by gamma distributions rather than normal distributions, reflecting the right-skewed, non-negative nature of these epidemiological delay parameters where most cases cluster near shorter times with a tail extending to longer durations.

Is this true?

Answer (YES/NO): YES